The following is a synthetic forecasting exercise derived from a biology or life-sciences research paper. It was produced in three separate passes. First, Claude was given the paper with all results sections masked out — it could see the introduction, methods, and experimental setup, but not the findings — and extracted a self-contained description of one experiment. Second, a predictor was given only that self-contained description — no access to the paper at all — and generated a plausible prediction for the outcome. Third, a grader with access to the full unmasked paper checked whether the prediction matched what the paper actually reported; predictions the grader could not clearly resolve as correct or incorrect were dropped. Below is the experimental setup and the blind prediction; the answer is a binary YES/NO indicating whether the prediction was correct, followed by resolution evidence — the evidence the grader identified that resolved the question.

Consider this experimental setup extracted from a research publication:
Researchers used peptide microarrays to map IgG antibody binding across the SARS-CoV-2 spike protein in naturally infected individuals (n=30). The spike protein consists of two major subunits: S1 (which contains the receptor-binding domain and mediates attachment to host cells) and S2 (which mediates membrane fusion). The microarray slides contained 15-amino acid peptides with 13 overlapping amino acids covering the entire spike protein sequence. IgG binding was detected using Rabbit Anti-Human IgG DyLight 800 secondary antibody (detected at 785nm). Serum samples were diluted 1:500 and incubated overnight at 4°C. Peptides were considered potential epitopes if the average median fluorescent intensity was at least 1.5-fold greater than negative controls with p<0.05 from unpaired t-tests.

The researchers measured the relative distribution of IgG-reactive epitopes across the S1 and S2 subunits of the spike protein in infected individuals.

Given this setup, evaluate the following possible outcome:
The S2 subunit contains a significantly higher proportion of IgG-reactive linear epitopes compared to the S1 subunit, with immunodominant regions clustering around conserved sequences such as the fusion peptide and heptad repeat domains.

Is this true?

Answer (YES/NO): NO